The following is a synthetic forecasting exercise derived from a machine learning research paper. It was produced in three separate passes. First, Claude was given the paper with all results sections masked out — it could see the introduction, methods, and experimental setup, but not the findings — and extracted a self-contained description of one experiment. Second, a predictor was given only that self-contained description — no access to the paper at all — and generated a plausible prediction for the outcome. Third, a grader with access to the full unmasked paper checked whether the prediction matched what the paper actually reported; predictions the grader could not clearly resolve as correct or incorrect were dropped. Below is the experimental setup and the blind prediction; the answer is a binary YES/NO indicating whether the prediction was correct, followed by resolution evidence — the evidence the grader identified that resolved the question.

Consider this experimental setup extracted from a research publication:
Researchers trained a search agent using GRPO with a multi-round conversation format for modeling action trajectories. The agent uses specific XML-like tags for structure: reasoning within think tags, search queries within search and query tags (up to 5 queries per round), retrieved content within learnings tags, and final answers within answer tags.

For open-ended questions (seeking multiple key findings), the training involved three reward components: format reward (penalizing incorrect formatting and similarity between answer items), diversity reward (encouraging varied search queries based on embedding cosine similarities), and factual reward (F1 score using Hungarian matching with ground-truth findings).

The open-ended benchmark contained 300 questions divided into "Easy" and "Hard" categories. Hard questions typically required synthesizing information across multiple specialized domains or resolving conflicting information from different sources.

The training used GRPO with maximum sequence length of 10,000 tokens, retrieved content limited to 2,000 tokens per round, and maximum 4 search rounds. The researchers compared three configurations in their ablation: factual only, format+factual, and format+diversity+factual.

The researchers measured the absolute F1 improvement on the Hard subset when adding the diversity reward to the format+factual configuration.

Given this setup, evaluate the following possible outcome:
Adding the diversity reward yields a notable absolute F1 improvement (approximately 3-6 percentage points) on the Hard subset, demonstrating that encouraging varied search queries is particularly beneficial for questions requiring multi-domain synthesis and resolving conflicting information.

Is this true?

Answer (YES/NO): NO